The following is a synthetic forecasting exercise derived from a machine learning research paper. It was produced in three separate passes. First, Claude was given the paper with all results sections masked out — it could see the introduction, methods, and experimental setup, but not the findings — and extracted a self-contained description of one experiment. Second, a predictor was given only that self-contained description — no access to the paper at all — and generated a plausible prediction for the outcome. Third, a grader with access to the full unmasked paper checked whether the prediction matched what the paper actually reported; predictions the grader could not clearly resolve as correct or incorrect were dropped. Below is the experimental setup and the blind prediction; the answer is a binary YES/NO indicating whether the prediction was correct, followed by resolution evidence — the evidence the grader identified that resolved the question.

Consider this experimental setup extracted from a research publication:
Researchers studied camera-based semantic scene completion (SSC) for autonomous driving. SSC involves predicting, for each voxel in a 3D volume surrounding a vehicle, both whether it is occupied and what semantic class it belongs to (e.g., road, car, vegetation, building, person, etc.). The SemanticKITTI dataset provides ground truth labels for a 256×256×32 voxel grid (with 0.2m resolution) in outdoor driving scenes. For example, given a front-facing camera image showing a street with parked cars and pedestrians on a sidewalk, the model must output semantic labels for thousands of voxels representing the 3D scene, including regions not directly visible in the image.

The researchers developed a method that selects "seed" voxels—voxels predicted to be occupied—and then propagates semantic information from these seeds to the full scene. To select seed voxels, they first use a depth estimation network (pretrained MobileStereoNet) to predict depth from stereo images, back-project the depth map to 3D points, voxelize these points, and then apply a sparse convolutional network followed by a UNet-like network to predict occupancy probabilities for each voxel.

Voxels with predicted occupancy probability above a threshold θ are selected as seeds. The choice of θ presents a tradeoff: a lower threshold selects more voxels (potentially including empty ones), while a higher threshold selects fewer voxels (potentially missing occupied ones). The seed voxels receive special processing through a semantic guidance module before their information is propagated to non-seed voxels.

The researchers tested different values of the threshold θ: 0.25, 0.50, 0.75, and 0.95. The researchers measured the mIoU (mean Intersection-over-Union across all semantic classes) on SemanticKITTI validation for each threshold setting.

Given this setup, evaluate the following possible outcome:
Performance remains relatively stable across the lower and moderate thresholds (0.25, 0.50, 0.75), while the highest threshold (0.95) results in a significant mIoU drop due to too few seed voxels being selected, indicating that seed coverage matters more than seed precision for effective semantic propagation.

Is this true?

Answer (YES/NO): NO